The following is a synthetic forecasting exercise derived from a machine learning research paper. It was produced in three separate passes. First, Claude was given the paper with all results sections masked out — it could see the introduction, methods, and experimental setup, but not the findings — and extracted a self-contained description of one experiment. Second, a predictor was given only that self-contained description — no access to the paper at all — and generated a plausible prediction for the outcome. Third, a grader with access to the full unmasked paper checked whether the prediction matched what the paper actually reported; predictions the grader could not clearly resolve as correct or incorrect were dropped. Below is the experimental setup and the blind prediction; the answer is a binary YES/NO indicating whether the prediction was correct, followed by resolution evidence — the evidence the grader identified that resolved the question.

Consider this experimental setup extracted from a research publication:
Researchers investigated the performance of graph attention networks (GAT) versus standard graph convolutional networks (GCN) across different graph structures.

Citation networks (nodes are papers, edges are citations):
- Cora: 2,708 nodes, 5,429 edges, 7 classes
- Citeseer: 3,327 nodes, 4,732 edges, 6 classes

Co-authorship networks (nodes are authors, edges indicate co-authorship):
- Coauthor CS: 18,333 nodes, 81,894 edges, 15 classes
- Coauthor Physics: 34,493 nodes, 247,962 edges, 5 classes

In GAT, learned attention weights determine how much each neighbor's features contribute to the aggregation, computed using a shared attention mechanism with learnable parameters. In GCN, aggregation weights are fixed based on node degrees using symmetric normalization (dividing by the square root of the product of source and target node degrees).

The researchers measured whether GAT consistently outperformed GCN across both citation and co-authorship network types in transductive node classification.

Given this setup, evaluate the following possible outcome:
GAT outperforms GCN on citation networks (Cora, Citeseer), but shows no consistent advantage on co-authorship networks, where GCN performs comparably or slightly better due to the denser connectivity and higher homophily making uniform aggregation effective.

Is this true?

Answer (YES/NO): NO